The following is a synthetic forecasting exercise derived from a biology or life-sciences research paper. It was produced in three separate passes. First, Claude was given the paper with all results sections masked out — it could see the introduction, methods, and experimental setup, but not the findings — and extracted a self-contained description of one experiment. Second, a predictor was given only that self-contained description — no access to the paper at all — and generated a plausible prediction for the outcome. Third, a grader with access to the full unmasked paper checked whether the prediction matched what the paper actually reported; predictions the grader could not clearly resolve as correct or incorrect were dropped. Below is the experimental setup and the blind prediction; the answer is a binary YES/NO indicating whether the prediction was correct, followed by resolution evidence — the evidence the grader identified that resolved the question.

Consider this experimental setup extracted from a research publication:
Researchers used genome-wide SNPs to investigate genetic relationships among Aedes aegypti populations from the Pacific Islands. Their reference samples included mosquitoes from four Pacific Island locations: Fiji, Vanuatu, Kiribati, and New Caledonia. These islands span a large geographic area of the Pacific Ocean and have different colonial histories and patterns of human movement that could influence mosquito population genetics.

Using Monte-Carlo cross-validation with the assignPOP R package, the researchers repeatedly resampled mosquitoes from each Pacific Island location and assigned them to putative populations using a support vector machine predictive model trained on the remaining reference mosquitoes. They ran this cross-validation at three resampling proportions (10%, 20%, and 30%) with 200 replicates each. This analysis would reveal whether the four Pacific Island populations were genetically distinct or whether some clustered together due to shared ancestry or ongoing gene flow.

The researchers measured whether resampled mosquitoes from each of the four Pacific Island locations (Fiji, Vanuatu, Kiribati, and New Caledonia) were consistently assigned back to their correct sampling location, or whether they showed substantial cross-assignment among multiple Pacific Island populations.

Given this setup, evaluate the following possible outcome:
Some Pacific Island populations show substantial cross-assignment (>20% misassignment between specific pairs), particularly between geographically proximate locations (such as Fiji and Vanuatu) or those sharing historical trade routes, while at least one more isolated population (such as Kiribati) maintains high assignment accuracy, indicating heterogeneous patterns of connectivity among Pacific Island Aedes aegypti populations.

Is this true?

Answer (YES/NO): NO